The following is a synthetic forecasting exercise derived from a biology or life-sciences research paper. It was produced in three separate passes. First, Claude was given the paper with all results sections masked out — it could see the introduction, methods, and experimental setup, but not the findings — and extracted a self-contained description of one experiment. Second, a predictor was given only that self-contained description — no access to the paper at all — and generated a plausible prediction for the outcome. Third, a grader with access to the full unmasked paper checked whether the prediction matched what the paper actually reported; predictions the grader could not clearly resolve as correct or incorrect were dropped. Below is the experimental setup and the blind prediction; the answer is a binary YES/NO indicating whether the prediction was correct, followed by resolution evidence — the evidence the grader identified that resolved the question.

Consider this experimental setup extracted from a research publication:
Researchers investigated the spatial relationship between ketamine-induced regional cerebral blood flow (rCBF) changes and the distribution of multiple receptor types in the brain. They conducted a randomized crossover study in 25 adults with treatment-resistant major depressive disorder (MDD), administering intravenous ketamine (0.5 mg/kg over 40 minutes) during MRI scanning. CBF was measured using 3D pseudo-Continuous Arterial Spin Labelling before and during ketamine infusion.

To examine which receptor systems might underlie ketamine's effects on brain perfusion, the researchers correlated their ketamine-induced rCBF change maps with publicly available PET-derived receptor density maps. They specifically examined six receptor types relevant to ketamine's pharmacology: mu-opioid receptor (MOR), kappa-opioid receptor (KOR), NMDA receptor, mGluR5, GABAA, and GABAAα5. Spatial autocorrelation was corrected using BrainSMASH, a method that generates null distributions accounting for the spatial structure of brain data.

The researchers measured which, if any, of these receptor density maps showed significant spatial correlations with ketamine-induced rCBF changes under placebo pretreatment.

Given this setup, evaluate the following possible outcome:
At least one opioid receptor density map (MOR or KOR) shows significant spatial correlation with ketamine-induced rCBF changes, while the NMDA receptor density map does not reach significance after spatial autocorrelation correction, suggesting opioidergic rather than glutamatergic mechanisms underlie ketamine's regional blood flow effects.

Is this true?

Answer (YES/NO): YES